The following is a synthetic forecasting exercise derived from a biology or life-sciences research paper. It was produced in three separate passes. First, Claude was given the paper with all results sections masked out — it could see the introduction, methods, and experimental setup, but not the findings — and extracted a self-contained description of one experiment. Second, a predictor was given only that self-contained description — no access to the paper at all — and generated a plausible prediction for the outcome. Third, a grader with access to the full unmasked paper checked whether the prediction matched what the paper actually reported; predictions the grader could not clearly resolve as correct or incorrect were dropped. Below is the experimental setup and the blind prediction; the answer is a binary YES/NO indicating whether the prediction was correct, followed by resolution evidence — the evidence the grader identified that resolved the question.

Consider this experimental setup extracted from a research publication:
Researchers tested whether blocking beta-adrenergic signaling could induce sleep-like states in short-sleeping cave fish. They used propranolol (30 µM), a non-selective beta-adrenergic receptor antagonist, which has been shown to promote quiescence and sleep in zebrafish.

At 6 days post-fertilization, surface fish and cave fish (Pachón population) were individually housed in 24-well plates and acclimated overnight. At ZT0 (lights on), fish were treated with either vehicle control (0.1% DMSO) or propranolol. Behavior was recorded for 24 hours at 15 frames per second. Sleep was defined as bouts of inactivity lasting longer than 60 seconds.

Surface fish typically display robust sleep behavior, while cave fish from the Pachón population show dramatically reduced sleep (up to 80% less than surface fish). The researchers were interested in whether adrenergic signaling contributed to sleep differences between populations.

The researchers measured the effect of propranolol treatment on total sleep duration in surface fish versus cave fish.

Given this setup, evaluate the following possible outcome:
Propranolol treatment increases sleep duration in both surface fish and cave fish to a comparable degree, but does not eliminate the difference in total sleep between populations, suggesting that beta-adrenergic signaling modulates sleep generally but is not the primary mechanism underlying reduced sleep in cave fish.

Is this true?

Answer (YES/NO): NO